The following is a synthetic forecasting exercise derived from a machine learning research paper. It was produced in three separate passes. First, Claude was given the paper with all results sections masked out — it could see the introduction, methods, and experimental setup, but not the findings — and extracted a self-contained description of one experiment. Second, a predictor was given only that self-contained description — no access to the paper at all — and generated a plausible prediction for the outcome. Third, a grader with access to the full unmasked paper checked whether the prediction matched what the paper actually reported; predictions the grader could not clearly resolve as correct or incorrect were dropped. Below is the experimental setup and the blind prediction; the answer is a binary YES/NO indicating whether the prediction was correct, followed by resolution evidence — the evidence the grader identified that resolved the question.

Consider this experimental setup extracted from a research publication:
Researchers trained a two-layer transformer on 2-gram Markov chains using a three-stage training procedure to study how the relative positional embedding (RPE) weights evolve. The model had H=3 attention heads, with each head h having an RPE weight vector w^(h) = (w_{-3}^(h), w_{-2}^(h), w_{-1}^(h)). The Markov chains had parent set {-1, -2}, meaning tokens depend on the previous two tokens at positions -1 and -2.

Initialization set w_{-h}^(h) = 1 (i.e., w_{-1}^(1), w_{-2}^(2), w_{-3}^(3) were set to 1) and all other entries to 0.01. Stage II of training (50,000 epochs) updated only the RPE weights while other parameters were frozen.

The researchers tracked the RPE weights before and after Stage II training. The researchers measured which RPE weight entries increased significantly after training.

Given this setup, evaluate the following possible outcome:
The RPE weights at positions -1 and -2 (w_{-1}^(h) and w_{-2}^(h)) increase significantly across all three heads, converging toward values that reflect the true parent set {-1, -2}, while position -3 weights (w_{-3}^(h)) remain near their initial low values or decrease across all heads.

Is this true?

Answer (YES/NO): NO